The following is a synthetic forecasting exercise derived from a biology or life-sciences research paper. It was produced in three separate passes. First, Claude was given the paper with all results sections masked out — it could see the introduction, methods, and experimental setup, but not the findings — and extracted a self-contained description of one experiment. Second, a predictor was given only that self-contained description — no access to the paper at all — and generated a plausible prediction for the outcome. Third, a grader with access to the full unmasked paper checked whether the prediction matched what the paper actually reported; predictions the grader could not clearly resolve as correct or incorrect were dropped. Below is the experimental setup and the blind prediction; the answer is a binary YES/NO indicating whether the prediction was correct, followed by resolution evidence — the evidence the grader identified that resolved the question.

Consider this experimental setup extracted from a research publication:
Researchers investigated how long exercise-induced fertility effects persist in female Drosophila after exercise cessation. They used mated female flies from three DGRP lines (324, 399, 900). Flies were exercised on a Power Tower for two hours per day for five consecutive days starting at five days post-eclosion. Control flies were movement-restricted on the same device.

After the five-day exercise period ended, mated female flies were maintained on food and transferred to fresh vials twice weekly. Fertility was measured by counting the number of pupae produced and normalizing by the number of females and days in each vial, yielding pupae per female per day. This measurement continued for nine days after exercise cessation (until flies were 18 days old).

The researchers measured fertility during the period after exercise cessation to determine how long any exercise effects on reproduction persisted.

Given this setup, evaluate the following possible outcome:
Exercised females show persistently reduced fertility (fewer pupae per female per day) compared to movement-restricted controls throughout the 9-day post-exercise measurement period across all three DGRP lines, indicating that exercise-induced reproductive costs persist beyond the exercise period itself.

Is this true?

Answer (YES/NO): YES